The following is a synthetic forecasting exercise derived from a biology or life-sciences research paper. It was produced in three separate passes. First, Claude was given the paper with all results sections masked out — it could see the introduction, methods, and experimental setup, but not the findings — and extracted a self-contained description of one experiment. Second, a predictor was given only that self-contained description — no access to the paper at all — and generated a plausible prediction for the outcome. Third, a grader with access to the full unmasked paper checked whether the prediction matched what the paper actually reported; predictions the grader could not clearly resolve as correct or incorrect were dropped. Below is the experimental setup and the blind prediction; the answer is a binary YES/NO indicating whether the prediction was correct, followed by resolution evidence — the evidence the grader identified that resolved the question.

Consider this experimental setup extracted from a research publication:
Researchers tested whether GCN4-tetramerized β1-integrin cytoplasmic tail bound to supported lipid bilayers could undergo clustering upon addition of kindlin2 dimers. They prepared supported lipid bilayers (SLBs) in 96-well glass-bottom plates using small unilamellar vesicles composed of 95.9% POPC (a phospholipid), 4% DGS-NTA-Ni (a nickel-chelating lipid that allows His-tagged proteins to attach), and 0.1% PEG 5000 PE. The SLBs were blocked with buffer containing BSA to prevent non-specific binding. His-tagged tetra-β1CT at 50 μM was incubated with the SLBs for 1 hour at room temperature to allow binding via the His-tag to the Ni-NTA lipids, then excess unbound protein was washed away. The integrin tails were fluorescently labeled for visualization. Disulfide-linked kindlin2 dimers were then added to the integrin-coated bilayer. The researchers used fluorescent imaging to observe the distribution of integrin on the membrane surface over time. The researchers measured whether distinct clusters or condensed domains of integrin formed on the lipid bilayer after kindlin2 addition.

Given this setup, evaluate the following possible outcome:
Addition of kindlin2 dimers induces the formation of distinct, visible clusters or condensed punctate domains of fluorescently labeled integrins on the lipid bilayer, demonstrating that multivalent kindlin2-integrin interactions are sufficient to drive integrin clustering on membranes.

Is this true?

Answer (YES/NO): YES